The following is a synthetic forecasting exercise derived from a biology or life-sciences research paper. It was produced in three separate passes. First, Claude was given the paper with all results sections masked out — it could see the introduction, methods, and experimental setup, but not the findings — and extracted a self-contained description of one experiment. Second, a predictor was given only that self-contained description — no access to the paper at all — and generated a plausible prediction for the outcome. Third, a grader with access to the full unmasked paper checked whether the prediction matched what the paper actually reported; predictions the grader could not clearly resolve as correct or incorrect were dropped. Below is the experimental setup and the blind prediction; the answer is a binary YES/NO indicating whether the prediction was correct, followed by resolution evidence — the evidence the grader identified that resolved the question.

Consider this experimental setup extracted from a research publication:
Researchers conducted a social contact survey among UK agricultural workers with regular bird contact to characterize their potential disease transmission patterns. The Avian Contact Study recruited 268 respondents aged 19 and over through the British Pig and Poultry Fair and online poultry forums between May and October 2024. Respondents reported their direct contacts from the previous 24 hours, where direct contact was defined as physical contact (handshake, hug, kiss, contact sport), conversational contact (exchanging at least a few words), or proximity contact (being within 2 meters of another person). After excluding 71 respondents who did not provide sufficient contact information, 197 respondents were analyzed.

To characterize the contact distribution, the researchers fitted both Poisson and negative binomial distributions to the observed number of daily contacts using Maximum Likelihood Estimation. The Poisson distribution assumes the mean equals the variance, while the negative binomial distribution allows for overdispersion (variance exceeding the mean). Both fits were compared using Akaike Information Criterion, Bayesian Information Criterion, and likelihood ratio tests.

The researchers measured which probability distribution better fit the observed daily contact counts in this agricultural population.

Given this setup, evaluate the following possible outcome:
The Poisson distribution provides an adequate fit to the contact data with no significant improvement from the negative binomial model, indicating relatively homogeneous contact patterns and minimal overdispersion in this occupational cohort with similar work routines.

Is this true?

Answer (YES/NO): NO